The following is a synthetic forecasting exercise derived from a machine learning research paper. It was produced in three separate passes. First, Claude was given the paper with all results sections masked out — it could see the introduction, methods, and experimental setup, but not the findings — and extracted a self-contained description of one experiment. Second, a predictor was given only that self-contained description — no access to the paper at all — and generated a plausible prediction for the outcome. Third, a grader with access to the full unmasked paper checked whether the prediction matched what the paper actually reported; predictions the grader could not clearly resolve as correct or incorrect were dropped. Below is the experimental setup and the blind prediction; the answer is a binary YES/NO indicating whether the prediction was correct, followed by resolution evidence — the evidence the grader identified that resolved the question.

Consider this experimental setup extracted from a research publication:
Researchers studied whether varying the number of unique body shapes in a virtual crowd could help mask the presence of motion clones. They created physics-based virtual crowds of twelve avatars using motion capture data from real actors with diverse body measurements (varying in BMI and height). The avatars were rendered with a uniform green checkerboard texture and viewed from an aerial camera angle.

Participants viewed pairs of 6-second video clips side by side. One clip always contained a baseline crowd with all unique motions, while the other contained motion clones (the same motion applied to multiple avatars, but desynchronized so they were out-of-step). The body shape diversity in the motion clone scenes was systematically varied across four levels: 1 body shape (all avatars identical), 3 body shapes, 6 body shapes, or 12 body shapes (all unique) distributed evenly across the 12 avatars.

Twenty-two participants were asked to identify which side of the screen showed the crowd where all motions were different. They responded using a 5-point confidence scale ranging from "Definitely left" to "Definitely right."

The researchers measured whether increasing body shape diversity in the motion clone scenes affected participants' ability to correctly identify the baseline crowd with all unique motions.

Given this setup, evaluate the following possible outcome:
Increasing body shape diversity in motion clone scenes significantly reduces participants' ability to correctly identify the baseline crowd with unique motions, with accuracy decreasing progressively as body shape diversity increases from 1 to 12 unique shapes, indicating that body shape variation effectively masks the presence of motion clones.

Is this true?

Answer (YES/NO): NO